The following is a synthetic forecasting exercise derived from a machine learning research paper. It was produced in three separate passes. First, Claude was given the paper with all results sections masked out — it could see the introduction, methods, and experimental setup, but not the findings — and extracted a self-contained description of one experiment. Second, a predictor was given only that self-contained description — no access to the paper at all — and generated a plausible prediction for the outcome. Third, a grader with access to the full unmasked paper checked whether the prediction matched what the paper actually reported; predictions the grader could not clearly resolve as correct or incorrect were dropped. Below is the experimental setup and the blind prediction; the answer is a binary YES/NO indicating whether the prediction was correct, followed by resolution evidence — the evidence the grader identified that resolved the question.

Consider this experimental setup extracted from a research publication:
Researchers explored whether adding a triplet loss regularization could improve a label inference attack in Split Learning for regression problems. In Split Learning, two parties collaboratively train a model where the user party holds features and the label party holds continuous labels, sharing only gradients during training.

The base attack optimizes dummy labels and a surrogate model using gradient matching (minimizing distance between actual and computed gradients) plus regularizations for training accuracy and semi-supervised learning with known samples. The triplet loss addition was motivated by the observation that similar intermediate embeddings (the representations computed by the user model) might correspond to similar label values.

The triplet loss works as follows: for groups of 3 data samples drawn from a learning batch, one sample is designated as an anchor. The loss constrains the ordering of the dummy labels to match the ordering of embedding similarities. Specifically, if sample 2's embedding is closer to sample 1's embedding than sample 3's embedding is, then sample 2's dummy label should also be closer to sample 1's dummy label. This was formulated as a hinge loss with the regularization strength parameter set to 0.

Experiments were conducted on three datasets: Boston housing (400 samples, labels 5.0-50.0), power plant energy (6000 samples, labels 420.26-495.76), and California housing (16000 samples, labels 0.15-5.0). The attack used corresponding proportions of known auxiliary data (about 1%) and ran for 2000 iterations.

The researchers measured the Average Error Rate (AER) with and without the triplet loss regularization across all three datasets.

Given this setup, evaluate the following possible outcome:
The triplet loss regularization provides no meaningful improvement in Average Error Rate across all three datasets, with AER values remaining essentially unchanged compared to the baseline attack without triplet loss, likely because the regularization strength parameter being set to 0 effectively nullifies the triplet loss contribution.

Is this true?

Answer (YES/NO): NO